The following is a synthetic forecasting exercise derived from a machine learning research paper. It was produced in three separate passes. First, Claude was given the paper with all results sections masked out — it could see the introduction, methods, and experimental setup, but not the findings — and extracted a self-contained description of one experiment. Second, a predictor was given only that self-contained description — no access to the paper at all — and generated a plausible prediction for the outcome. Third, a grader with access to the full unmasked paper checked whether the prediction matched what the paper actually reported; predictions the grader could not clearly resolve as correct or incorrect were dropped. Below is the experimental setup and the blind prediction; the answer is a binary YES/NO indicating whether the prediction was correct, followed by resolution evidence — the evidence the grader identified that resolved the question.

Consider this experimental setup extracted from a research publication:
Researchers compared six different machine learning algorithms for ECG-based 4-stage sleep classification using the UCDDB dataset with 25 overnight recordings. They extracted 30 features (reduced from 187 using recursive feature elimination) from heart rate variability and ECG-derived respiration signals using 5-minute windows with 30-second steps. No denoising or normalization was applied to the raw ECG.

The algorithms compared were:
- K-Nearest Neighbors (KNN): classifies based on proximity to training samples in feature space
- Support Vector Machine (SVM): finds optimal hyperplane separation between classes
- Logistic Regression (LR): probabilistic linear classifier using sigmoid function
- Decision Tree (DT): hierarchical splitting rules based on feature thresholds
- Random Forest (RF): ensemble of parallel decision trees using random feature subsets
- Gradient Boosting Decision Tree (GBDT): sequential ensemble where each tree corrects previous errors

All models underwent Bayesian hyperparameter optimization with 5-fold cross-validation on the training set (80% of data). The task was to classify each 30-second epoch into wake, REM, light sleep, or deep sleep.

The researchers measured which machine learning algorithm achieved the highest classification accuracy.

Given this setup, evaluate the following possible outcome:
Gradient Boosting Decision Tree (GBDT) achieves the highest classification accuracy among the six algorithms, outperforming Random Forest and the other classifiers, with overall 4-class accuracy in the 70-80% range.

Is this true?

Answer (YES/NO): NO